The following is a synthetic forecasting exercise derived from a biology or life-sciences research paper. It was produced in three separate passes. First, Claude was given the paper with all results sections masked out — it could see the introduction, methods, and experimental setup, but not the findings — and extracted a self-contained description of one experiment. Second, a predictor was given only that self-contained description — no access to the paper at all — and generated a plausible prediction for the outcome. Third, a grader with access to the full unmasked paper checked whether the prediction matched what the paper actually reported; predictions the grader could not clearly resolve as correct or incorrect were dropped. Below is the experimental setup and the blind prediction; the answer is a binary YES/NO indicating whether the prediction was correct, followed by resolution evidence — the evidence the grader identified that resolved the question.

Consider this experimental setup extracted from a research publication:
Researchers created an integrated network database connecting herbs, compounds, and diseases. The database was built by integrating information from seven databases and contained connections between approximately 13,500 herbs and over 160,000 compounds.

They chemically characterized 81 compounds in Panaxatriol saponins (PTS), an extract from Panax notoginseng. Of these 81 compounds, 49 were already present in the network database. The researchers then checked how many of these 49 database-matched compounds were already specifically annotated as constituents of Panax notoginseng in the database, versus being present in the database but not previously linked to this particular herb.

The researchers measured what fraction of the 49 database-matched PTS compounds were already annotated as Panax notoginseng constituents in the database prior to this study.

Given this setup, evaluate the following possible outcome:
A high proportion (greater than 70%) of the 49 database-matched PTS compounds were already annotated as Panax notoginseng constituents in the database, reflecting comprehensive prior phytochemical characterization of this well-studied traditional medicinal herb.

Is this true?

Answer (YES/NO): NO